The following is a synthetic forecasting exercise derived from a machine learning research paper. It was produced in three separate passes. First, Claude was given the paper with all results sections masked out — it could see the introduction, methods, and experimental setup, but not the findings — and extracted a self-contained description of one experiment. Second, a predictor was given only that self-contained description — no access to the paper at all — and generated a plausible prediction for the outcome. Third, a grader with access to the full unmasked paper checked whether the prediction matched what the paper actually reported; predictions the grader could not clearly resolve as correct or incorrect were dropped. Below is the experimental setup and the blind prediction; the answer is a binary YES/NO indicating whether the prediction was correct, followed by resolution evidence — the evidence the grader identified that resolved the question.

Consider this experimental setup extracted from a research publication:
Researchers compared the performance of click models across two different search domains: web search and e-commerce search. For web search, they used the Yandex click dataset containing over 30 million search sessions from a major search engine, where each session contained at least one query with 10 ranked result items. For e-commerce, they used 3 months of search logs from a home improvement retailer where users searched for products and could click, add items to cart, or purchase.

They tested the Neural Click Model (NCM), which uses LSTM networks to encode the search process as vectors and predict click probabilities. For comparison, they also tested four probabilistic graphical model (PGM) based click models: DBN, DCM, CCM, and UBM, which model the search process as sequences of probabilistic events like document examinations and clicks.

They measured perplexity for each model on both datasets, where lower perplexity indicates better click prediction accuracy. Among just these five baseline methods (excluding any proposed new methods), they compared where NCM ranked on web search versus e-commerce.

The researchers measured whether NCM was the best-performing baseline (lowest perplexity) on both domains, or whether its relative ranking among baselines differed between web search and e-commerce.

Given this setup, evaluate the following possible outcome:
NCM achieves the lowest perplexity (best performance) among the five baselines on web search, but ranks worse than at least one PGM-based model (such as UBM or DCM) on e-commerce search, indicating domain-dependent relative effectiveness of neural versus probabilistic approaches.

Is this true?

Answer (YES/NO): YES